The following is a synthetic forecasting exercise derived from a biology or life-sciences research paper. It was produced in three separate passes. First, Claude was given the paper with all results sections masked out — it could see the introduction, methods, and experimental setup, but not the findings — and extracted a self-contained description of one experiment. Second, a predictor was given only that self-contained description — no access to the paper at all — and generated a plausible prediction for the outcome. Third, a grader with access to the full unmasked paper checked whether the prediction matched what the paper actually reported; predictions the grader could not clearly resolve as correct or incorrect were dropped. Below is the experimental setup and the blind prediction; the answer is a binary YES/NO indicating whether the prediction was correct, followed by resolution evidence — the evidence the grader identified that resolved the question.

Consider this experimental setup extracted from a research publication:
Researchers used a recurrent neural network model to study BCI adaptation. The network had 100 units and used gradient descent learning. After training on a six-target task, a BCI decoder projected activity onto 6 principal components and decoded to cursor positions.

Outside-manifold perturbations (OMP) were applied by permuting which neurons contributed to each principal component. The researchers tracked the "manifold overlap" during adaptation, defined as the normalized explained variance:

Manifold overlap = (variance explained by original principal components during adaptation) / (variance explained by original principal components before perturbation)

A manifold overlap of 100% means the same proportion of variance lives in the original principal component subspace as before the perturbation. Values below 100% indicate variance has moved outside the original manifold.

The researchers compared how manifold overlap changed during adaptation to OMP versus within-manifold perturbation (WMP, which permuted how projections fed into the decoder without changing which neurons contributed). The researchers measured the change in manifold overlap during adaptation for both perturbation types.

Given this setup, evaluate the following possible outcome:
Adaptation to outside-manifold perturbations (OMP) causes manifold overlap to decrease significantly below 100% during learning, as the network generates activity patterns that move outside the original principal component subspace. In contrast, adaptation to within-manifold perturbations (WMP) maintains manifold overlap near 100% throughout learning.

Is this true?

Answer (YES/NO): NO